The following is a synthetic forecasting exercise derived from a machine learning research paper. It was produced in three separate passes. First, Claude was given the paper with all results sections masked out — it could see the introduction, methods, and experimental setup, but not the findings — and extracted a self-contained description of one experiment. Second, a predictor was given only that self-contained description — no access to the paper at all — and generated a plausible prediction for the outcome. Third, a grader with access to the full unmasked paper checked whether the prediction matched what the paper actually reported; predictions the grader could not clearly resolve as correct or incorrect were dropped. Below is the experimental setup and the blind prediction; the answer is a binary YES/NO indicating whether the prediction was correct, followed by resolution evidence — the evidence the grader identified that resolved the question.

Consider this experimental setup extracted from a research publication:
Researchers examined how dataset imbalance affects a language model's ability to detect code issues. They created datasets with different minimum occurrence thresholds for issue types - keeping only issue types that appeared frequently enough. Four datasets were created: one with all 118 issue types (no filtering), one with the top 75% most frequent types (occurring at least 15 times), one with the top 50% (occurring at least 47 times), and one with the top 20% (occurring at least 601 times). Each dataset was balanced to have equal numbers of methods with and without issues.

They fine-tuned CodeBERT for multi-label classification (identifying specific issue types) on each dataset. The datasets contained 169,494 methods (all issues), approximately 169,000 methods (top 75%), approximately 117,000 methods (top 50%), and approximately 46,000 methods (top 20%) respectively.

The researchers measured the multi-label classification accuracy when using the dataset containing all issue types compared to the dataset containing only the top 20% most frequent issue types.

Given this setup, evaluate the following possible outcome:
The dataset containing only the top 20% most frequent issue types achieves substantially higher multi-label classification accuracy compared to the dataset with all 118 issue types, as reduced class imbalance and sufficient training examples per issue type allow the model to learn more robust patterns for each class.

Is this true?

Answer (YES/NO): YES